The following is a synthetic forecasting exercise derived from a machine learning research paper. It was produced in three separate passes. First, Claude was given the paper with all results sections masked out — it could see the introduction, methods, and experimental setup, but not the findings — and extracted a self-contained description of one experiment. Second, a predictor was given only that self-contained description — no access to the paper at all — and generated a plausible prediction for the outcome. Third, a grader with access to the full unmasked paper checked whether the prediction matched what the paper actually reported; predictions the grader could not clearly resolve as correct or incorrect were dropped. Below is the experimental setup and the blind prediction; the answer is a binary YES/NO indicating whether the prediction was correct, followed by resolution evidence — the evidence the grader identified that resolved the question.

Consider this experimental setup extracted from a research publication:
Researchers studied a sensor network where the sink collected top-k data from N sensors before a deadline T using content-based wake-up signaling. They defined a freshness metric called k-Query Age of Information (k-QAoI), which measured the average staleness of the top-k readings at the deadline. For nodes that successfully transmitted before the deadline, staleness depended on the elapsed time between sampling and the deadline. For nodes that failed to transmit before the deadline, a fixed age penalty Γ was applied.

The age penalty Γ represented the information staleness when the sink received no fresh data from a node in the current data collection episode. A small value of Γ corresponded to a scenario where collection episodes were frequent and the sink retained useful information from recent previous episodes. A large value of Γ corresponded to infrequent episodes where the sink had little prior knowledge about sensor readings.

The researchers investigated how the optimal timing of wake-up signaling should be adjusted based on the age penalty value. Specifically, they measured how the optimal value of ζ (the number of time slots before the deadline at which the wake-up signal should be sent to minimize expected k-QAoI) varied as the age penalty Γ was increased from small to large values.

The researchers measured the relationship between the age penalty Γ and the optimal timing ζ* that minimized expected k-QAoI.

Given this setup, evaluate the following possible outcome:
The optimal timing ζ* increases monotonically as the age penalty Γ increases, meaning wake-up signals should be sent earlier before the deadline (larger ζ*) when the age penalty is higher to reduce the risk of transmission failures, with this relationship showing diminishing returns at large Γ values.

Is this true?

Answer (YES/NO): YES